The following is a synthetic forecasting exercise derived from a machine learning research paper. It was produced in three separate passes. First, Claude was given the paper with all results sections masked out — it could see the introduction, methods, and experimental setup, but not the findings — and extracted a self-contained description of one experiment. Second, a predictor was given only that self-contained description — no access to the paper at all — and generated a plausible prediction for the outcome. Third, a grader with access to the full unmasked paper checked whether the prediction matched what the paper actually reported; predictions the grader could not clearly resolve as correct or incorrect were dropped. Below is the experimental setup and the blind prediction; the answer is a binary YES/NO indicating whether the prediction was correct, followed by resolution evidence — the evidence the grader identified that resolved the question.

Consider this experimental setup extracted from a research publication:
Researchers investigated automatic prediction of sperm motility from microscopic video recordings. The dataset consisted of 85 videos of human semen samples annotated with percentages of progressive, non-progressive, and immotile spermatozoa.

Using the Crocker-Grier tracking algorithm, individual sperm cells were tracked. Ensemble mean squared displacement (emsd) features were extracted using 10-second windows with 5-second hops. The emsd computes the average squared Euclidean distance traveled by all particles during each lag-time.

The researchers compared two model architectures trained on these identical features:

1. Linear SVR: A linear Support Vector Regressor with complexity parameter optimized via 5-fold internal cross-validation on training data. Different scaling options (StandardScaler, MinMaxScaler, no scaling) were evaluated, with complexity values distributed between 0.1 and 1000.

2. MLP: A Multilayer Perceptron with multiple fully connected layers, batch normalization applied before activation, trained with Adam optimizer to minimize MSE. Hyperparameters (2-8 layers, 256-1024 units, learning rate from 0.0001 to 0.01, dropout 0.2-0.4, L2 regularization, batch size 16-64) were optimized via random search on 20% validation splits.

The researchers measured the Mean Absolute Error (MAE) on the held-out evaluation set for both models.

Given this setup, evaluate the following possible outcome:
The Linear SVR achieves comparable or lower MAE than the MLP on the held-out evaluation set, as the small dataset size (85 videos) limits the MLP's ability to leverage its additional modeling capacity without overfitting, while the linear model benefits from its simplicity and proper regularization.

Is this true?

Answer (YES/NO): NO